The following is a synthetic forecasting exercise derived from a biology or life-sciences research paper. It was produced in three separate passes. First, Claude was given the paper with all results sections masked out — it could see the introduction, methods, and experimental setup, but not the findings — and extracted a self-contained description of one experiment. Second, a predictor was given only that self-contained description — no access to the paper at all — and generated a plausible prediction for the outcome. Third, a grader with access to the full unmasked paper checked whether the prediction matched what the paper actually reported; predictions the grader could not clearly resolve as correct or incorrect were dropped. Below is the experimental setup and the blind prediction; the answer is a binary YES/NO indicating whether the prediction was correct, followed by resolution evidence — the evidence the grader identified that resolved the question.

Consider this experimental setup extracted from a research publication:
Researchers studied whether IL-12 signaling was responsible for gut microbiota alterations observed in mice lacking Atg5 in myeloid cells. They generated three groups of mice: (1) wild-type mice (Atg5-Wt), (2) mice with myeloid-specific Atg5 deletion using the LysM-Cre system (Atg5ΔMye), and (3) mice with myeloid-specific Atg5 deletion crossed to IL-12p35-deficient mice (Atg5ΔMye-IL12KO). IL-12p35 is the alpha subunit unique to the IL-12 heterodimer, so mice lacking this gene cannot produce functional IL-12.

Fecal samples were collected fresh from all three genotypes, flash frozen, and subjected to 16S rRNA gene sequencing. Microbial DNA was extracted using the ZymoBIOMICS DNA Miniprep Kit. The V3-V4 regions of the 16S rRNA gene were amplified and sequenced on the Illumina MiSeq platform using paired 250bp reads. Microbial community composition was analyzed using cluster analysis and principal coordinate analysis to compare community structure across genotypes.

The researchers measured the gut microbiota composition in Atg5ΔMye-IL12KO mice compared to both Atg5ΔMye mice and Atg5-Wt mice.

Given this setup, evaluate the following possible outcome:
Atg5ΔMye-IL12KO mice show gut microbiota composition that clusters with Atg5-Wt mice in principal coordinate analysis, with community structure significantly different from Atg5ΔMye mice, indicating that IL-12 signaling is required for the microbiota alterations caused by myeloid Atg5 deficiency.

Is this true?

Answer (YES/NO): YES